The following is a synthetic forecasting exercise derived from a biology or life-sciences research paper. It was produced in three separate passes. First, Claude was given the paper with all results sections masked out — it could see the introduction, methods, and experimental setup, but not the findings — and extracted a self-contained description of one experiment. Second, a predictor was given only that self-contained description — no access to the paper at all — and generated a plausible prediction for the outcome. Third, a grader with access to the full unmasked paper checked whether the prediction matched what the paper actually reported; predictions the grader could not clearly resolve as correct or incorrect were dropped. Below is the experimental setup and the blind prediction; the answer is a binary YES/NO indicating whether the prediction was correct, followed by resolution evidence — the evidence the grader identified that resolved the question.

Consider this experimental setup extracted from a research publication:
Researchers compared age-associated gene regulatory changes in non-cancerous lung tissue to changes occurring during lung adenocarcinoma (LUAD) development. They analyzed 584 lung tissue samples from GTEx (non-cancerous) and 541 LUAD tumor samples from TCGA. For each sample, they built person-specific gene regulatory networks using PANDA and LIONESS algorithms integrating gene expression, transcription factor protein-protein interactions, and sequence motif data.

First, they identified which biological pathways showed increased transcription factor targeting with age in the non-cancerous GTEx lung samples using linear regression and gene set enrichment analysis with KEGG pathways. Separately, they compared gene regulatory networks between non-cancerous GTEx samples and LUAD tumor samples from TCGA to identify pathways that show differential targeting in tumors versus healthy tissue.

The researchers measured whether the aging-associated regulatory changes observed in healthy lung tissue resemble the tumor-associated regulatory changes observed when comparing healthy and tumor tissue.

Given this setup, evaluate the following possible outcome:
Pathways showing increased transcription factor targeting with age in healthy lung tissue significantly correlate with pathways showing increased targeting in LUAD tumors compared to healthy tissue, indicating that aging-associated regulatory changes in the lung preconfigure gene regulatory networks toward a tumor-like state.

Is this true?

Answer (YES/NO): YES